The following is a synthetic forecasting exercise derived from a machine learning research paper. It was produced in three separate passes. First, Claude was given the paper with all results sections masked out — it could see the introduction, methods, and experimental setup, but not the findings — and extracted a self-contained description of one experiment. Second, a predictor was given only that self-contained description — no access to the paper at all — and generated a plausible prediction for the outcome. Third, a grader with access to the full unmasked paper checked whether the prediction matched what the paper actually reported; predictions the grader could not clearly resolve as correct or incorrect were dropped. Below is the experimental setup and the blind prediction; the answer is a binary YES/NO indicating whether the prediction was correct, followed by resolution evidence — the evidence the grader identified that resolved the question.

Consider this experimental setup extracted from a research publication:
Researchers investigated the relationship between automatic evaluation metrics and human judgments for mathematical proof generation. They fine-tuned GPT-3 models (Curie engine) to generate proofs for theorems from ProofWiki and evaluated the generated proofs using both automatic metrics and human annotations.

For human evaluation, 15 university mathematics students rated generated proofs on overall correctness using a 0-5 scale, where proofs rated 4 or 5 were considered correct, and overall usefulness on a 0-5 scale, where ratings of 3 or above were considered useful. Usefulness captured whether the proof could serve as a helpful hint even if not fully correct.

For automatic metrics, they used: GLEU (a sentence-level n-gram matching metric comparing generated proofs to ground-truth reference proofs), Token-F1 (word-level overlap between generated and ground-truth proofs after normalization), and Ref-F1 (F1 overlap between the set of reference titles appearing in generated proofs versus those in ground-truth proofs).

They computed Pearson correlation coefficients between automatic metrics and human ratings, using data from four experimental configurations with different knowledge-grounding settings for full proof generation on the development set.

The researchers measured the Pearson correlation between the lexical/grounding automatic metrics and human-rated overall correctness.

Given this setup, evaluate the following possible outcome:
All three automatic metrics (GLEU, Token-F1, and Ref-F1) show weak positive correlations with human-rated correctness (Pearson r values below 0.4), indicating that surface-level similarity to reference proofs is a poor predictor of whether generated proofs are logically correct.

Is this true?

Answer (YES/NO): NO